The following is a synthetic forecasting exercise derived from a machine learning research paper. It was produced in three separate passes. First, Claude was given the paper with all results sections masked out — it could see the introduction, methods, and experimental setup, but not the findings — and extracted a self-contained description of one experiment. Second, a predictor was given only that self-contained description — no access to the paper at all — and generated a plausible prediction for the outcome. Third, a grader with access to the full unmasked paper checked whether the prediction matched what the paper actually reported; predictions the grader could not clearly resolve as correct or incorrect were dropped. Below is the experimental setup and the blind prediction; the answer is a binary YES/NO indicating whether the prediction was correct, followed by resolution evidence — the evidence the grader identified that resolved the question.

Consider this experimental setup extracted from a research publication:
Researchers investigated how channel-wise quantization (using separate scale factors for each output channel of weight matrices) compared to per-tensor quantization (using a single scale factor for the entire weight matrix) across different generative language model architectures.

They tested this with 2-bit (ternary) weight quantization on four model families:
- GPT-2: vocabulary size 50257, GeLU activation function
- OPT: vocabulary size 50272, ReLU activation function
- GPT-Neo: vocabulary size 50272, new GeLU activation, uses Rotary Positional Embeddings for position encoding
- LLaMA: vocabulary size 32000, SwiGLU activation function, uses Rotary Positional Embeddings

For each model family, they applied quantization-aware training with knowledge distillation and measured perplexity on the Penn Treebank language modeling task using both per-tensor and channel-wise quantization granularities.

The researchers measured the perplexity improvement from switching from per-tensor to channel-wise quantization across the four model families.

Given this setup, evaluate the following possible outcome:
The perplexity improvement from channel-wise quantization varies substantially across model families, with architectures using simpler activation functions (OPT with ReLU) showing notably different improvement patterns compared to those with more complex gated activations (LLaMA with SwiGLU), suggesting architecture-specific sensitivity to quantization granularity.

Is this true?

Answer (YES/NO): NO